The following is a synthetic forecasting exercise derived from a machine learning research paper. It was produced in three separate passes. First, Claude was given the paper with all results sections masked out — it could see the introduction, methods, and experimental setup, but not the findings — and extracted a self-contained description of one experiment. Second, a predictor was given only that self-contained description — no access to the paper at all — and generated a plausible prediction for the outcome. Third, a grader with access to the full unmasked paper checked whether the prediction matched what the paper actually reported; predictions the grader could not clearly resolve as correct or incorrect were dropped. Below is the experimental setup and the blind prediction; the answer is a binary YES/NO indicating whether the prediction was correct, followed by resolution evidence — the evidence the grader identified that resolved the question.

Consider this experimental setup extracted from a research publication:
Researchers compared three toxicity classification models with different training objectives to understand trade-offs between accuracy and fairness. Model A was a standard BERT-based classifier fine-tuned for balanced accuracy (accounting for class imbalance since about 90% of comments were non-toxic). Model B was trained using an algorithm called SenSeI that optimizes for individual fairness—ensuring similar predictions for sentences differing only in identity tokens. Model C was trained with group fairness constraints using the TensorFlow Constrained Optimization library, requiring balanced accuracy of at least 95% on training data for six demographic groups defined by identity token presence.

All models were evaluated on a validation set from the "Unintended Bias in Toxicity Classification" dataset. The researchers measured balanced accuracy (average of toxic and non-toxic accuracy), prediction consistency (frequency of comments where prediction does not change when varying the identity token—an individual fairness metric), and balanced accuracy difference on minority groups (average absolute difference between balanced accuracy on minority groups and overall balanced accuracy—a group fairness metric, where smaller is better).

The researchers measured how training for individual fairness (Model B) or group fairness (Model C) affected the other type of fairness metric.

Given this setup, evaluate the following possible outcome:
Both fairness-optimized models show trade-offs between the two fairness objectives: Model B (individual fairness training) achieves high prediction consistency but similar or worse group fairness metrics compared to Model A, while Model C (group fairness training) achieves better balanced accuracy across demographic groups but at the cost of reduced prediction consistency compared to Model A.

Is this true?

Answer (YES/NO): NO